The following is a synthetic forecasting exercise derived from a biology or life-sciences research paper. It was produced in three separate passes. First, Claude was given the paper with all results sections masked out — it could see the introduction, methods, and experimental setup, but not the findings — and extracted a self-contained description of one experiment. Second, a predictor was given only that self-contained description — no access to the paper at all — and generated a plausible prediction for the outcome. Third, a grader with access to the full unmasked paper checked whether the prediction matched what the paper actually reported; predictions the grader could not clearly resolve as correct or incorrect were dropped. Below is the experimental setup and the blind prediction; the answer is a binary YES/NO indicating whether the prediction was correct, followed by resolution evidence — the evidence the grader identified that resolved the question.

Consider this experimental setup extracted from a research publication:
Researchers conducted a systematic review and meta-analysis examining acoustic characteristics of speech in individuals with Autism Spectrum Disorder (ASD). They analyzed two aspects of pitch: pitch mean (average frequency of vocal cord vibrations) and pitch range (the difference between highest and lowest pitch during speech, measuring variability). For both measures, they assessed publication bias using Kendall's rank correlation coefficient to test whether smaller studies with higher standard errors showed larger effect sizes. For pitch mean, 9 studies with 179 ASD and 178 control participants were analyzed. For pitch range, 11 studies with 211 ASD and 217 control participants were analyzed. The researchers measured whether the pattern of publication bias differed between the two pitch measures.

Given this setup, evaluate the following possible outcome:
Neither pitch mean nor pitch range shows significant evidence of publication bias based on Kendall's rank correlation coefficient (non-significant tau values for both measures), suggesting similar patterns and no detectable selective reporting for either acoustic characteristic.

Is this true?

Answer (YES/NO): NO